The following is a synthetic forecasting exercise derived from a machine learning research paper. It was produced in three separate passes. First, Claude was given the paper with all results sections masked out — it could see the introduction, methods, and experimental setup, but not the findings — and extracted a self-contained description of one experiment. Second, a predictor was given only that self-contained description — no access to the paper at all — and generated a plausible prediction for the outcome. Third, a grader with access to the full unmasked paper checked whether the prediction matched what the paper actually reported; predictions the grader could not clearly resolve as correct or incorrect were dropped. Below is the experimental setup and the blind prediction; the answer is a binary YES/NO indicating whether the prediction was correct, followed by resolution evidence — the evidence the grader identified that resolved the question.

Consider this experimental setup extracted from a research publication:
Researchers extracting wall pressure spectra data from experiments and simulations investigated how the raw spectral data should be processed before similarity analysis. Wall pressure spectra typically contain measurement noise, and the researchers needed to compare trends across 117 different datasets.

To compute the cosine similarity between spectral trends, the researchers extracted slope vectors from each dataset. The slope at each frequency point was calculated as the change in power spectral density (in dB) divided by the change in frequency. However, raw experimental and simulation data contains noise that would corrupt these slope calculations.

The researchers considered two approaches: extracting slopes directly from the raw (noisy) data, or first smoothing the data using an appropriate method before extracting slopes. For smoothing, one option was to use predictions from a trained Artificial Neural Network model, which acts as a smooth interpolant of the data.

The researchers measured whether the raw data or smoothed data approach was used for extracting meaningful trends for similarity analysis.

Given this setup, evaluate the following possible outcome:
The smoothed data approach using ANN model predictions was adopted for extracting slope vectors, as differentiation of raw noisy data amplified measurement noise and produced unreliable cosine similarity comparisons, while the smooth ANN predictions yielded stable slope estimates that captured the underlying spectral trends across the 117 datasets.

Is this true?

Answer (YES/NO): YES